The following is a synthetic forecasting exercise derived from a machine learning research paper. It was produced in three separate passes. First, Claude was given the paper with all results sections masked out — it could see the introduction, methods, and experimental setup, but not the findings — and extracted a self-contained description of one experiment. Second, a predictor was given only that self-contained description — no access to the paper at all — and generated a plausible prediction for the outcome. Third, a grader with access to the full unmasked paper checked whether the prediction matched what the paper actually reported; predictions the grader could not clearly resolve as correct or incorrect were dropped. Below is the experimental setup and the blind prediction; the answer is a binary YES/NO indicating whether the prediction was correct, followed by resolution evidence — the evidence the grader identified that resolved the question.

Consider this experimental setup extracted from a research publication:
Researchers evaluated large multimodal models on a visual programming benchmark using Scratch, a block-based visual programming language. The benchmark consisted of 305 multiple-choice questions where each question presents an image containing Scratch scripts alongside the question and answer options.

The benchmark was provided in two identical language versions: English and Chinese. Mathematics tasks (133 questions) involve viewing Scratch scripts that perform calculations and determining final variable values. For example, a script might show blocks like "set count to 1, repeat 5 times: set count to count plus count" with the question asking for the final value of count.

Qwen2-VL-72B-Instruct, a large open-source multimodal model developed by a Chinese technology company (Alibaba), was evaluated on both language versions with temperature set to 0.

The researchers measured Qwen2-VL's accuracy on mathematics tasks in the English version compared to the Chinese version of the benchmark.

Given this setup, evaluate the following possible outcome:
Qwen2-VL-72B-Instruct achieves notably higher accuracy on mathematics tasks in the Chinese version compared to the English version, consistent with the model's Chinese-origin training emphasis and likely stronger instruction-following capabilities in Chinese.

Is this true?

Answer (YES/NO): NO